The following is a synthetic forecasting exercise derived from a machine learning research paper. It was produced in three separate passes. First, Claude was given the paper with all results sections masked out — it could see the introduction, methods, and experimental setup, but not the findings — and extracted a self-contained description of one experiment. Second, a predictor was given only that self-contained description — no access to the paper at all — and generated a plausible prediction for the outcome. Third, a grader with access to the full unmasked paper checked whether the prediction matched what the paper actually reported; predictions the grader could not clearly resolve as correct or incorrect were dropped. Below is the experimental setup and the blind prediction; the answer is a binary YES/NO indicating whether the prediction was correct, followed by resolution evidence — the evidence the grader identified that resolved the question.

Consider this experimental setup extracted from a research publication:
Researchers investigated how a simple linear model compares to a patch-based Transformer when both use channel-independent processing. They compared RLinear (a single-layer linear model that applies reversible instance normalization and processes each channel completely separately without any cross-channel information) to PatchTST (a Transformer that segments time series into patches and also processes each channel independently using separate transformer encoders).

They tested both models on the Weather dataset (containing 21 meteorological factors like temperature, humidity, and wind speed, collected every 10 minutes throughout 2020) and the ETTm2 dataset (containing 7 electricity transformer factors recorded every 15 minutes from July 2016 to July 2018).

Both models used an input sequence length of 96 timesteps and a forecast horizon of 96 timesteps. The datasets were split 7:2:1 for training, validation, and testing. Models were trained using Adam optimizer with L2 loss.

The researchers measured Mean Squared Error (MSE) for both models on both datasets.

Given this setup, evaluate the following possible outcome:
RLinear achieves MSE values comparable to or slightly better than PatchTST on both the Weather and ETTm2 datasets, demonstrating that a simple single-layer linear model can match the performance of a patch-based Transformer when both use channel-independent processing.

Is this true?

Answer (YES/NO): NO